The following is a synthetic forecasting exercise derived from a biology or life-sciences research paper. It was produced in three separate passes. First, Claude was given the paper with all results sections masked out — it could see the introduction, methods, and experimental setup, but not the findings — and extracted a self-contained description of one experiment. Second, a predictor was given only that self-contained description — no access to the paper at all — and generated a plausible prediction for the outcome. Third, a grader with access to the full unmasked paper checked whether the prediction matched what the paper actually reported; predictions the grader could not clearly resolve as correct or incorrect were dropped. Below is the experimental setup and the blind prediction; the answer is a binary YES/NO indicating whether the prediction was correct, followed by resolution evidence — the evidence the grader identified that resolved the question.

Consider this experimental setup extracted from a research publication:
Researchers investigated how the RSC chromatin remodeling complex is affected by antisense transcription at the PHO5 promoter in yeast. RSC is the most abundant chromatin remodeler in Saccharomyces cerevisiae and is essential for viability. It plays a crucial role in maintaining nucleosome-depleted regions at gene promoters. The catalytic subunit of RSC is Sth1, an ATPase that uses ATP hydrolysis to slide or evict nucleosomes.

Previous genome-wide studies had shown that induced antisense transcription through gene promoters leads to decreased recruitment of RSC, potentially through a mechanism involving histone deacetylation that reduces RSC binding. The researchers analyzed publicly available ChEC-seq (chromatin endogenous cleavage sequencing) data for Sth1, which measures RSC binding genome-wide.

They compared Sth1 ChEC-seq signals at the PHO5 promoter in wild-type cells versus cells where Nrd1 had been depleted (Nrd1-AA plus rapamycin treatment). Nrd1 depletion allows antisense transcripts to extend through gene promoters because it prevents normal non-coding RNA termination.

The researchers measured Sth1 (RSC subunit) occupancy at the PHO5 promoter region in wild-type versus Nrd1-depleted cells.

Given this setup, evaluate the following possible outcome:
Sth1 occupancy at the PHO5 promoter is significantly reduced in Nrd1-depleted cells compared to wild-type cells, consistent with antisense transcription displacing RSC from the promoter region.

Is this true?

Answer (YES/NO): YES